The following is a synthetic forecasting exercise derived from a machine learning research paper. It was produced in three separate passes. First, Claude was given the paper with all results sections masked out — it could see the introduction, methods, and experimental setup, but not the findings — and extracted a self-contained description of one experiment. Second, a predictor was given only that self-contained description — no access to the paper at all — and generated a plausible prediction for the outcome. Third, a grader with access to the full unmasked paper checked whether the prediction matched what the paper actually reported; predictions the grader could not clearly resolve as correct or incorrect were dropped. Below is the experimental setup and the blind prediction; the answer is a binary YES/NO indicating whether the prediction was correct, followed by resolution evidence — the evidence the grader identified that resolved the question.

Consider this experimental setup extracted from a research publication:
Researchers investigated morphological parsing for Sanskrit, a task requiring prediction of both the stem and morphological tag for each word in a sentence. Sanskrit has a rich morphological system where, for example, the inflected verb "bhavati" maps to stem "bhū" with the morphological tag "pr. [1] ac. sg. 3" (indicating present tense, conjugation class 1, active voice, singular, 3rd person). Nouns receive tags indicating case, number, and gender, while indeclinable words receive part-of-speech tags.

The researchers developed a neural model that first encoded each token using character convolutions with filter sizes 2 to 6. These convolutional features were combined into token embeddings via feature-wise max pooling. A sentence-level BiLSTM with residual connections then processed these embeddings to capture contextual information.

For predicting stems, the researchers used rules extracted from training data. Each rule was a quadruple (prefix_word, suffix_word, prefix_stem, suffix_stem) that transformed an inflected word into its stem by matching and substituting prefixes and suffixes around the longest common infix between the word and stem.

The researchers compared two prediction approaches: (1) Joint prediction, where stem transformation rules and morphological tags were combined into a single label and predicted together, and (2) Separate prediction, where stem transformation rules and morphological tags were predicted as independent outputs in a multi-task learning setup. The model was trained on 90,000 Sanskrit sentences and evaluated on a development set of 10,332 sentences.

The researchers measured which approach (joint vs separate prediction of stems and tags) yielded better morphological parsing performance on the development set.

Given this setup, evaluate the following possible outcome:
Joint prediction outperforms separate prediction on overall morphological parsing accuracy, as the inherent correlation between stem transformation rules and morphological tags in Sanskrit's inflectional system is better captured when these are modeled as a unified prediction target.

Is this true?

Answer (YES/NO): NO